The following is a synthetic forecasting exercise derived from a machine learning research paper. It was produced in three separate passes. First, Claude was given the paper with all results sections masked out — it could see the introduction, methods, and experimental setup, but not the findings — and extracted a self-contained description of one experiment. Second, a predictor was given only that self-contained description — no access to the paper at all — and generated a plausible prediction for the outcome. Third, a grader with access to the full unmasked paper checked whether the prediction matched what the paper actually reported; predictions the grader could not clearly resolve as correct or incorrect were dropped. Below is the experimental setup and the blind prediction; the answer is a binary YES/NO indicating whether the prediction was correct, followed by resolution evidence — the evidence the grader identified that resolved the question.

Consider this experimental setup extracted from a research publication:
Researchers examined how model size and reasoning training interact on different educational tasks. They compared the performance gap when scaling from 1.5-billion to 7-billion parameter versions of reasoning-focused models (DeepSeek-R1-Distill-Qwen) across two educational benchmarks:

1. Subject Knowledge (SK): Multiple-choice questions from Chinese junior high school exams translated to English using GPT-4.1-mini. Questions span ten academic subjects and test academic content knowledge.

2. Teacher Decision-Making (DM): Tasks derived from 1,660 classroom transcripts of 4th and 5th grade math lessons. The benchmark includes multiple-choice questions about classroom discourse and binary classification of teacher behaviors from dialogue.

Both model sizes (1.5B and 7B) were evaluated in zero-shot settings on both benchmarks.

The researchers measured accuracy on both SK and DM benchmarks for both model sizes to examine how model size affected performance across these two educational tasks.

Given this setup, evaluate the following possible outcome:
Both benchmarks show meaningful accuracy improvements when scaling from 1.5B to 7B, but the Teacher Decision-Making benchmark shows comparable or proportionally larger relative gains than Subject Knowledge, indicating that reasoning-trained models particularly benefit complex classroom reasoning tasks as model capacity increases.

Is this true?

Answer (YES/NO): YES